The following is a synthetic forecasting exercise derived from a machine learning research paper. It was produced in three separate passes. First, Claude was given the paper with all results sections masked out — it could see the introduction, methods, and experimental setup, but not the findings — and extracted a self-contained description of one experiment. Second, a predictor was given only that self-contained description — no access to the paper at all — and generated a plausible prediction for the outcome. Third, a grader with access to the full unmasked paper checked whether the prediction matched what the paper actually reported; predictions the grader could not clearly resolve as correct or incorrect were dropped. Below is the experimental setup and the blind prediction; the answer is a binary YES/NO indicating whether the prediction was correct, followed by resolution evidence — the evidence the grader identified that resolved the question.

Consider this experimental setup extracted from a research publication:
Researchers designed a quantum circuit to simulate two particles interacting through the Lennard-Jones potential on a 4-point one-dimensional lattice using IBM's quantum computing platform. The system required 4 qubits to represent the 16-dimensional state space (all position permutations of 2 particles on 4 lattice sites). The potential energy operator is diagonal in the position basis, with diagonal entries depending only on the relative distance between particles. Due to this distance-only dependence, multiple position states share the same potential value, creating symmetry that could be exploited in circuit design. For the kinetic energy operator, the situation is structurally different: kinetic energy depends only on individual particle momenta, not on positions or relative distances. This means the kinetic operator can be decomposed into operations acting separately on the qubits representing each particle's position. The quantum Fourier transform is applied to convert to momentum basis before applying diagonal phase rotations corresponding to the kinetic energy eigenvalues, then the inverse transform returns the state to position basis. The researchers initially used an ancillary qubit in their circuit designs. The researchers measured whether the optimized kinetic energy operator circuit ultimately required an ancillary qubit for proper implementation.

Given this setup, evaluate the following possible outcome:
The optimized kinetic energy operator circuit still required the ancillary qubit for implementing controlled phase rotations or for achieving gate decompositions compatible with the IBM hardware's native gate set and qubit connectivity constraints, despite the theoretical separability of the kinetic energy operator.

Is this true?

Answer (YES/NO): NO